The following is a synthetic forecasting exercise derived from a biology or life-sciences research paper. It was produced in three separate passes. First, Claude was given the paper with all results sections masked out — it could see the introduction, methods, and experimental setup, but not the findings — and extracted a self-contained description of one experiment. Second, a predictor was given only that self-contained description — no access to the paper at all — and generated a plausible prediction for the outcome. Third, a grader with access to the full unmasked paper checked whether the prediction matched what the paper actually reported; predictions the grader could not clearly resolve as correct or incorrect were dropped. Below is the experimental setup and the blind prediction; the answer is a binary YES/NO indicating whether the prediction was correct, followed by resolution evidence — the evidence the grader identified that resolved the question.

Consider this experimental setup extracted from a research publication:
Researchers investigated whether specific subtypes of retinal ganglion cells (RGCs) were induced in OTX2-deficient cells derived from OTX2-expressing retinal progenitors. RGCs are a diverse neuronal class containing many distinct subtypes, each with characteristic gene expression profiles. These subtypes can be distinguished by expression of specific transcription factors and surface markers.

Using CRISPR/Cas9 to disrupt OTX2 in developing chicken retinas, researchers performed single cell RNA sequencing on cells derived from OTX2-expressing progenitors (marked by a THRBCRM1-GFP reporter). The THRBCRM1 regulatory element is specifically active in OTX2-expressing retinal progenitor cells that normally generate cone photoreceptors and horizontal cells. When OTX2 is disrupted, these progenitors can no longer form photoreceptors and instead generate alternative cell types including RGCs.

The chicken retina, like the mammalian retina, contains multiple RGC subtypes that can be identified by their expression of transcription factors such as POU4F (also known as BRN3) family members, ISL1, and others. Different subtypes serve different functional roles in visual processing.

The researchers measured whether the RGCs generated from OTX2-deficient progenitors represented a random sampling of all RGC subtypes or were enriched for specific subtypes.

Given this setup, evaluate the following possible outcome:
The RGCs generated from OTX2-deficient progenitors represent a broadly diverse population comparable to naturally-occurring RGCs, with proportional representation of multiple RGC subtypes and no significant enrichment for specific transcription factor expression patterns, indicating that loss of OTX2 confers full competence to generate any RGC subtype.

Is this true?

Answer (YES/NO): NO